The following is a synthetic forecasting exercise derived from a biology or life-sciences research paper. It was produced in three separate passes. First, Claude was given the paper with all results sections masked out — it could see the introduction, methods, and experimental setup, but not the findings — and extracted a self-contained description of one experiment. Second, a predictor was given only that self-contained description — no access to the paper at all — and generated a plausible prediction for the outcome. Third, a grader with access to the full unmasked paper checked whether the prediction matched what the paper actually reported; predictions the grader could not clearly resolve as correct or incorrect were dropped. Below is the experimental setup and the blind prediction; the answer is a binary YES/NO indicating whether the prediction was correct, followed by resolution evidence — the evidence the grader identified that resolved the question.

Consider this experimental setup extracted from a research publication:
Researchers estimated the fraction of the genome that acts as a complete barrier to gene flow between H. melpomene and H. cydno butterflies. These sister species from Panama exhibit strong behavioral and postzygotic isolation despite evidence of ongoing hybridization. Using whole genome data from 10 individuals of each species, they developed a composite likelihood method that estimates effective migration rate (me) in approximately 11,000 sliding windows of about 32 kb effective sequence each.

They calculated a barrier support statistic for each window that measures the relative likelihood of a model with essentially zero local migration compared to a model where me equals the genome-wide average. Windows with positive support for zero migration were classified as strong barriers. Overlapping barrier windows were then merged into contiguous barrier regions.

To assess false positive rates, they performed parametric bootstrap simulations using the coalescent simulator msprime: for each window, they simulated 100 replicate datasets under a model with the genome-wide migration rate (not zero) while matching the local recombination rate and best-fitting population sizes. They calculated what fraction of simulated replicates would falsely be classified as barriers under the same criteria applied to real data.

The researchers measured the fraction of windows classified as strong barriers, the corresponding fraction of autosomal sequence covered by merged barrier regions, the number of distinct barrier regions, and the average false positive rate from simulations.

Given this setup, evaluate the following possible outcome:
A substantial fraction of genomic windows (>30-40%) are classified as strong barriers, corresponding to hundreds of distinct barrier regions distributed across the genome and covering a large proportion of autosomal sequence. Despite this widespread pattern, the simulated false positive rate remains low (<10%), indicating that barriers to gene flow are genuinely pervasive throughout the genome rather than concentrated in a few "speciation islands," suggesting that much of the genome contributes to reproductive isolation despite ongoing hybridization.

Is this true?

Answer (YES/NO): NO